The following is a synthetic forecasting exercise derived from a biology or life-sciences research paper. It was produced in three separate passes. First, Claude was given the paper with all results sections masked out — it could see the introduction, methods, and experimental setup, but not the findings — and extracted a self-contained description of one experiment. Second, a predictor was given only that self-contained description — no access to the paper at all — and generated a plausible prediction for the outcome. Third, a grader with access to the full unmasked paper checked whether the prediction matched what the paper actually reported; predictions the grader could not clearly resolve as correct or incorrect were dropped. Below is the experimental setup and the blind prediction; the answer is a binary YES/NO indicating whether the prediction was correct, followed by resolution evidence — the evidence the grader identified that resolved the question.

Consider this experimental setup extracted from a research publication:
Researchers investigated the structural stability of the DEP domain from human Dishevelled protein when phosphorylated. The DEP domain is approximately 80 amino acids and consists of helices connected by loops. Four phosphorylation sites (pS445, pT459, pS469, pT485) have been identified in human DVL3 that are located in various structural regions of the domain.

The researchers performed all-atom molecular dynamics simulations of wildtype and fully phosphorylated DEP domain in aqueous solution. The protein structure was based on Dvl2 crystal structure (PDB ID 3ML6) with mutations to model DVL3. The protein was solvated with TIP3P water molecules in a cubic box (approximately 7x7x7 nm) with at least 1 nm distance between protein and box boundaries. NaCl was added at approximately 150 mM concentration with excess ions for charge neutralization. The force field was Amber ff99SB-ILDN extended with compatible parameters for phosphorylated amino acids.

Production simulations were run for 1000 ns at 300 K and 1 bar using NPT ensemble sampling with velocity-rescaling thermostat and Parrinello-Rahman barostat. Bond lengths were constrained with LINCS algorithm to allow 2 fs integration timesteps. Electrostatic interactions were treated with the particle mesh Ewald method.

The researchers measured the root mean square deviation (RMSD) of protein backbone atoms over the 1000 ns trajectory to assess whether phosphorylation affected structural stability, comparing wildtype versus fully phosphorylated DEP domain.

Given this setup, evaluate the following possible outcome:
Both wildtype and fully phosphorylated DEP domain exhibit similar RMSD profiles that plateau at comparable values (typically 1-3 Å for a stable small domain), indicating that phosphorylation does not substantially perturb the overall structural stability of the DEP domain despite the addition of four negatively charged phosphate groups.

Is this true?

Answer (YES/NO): NO